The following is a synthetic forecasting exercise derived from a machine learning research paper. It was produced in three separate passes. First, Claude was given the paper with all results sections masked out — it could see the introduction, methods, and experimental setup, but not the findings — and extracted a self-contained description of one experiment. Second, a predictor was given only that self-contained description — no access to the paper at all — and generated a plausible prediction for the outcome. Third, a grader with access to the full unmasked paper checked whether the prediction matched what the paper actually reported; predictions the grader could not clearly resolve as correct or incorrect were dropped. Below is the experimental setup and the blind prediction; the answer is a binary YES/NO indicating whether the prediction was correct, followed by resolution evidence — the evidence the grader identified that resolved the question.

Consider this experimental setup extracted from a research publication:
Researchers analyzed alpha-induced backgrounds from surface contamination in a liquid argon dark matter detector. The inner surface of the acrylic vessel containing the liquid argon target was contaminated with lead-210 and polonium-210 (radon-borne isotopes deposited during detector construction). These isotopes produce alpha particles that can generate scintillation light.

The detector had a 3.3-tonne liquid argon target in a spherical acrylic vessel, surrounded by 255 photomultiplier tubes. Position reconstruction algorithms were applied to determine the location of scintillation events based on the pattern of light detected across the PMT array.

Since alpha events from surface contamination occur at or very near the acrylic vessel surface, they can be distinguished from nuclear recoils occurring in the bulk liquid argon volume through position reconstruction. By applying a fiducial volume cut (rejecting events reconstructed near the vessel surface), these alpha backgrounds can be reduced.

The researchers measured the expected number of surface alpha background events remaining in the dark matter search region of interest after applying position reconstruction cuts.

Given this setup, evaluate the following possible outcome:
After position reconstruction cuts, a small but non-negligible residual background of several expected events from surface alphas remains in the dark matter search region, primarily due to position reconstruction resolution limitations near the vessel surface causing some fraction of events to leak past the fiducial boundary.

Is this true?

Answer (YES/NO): NO